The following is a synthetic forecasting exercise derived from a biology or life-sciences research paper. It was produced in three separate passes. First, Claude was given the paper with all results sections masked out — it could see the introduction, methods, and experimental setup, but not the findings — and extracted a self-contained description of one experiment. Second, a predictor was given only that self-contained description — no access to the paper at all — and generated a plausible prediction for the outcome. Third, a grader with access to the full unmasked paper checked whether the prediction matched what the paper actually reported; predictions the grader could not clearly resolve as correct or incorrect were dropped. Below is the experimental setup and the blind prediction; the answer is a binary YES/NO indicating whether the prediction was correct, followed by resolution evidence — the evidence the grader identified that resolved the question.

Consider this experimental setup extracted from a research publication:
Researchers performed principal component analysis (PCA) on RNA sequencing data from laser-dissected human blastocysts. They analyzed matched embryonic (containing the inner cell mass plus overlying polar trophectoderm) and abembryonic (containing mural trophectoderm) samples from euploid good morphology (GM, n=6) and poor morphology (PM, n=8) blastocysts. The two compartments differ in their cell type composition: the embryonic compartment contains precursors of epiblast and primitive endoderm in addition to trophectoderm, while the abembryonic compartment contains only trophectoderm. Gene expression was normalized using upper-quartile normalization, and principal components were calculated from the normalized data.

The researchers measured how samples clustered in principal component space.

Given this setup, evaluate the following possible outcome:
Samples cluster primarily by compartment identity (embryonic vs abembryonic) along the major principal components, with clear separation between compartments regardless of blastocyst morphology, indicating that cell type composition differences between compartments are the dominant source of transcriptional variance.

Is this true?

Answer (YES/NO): YES